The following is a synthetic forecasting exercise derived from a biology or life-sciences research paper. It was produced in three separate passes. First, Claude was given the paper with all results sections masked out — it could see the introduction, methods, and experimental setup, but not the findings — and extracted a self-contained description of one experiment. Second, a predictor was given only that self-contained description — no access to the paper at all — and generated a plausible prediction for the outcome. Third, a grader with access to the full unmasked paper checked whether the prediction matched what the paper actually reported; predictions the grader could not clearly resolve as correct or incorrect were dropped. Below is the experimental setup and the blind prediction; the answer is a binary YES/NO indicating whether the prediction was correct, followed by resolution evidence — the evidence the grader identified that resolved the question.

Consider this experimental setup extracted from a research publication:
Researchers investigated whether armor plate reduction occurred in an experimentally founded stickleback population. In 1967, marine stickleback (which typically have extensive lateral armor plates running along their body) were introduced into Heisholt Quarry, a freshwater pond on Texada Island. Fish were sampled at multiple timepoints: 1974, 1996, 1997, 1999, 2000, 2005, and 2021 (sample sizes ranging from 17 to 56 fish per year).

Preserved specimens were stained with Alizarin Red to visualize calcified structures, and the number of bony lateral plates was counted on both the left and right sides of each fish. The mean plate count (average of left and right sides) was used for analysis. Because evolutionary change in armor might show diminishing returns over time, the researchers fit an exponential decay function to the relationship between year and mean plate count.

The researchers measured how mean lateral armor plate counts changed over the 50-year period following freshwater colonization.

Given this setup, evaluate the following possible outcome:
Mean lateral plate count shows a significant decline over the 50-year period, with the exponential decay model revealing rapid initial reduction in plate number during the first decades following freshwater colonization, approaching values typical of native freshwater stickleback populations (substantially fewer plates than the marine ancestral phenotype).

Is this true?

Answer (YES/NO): YES